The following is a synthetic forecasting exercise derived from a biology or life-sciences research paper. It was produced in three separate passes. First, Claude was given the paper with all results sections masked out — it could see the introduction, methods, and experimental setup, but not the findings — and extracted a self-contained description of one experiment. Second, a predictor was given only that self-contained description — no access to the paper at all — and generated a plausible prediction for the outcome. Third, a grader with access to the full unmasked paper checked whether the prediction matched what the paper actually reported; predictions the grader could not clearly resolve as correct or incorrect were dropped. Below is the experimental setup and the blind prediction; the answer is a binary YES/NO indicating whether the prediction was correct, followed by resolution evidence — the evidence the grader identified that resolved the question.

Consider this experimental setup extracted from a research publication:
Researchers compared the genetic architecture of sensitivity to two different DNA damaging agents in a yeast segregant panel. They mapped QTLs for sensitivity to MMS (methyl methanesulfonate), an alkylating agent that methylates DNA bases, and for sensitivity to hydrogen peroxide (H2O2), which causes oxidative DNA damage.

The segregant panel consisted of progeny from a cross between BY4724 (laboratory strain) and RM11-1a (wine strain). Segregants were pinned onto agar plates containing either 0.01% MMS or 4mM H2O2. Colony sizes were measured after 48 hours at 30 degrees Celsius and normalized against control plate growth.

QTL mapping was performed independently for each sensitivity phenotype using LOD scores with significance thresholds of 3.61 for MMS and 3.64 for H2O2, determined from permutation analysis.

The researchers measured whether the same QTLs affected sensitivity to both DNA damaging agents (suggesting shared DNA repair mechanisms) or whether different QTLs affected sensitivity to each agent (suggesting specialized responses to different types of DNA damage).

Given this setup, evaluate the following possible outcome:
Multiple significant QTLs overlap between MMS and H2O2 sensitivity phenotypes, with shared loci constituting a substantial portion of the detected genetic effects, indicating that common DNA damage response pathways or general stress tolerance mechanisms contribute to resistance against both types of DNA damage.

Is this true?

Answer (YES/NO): NO